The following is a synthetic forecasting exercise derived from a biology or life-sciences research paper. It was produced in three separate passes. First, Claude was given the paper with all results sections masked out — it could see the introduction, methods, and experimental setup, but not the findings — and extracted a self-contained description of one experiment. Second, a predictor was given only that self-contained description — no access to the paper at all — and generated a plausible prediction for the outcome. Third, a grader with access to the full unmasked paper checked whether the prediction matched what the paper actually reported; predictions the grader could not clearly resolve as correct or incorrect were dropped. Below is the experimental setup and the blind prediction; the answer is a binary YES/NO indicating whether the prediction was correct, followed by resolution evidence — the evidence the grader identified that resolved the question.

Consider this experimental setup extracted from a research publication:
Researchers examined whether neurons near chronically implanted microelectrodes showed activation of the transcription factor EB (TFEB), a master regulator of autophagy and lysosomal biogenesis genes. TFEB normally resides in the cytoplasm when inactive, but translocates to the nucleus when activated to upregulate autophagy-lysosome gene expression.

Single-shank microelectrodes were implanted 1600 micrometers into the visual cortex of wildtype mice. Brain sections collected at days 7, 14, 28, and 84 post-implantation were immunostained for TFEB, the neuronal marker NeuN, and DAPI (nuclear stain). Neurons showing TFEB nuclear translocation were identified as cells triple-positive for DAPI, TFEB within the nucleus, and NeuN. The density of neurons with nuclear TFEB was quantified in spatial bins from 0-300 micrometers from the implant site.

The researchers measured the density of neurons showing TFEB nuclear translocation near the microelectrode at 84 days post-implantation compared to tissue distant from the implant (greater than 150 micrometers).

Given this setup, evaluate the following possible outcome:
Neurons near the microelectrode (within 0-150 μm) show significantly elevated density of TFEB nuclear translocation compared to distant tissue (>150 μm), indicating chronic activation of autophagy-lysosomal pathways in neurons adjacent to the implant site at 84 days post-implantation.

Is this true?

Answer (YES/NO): NO